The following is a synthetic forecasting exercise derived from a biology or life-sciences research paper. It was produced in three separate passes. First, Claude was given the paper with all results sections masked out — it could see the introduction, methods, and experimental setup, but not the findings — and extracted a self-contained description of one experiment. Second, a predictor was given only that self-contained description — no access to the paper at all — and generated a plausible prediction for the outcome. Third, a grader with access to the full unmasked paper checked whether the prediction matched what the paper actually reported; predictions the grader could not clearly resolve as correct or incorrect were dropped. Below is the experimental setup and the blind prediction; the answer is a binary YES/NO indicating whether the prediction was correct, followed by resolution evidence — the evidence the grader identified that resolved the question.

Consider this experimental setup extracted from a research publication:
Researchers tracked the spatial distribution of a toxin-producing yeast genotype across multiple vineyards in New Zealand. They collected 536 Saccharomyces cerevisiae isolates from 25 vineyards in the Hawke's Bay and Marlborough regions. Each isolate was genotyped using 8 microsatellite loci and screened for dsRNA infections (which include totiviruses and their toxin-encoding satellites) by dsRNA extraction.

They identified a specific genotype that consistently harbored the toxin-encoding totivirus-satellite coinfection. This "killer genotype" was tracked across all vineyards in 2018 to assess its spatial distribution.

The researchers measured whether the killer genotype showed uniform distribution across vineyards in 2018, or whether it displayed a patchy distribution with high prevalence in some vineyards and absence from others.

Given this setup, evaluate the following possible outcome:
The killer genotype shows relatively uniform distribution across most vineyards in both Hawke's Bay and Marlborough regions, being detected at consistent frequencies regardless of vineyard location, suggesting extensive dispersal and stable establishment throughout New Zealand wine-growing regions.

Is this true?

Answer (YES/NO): NO